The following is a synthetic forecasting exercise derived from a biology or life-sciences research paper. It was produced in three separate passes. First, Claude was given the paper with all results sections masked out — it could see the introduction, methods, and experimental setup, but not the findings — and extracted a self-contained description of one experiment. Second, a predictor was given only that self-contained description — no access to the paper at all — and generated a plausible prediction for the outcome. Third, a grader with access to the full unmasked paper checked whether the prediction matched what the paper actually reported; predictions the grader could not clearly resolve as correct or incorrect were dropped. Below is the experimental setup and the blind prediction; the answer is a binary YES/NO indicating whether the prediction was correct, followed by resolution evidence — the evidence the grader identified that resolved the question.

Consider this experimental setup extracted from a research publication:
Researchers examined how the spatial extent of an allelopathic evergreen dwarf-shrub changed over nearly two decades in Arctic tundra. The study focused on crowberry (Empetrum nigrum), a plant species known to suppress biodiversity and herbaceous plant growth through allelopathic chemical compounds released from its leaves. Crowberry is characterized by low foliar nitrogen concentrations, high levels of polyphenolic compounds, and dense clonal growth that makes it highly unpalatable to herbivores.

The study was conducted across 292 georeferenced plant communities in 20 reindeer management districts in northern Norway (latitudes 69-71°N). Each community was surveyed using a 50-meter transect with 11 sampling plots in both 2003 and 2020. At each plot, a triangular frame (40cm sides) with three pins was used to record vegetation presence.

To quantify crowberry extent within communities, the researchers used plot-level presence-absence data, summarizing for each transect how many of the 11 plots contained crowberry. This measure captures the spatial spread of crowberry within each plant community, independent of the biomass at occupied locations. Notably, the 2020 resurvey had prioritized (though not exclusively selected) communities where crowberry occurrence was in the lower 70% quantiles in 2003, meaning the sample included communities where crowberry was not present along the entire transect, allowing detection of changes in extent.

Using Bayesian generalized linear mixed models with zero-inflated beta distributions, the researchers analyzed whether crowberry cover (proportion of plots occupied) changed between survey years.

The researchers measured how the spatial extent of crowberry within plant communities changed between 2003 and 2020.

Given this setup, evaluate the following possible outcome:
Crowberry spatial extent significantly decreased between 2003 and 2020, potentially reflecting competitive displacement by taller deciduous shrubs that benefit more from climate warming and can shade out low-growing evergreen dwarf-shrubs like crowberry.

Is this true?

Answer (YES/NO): NO